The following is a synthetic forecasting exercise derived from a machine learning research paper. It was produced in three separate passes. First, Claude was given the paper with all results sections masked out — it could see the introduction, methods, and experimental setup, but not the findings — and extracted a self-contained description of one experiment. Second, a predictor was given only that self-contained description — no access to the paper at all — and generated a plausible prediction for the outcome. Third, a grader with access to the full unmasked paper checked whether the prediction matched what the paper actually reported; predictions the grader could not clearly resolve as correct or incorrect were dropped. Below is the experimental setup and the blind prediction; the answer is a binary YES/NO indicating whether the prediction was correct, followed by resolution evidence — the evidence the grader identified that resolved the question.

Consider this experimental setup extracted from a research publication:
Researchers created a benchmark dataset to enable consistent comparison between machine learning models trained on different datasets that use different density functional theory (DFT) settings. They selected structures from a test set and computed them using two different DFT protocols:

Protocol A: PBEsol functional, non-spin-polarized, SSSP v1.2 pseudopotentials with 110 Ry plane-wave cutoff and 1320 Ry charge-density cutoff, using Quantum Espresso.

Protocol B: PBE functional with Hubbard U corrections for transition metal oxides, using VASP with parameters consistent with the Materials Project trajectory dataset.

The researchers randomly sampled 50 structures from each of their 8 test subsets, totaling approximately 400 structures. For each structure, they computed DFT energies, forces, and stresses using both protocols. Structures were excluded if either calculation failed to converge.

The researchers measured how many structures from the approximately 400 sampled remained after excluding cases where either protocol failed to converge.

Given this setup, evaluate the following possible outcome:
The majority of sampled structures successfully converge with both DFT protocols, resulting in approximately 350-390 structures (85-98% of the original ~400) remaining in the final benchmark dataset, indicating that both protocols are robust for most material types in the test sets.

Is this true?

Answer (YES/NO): NO